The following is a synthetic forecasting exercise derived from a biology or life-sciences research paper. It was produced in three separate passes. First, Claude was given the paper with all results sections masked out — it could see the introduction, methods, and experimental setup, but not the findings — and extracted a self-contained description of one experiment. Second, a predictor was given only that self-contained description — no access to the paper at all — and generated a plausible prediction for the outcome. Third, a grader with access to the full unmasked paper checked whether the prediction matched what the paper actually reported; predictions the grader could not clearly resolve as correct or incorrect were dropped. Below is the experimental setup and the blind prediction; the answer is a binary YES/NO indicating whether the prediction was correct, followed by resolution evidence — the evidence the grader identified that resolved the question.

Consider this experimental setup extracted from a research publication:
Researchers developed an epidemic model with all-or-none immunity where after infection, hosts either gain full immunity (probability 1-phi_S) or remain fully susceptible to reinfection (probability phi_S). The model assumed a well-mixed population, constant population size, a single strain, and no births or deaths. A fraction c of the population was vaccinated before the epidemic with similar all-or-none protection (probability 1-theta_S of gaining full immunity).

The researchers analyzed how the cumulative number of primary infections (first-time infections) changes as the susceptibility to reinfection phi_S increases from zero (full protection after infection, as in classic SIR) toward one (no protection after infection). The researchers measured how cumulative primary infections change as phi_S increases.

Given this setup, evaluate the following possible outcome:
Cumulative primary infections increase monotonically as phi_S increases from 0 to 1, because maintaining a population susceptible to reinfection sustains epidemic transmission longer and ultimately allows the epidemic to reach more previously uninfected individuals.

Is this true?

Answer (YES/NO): YES